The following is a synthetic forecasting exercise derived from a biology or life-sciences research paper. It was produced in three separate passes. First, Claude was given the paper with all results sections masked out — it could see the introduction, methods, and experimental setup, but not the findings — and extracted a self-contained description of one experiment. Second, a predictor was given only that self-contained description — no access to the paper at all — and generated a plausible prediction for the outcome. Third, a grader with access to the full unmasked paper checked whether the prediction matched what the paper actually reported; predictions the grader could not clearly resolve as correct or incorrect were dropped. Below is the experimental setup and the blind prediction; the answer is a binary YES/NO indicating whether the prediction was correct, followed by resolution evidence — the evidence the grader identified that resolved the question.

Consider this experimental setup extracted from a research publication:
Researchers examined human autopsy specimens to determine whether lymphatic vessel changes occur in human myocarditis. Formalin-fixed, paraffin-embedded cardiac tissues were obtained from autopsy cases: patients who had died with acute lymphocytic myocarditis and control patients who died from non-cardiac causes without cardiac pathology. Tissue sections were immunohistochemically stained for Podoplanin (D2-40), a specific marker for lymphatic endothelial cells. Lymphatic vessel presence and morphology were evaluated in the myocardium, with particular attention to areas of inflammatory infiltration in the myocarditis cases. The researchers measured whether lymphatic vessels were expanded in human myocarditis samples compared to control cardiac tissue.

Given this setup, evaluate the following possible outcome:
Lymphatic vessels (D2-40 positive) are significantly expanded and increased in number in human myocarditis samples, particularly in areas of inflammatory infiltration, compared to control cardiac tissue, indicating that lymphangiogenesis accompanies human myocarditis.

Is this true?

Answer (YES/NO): YES